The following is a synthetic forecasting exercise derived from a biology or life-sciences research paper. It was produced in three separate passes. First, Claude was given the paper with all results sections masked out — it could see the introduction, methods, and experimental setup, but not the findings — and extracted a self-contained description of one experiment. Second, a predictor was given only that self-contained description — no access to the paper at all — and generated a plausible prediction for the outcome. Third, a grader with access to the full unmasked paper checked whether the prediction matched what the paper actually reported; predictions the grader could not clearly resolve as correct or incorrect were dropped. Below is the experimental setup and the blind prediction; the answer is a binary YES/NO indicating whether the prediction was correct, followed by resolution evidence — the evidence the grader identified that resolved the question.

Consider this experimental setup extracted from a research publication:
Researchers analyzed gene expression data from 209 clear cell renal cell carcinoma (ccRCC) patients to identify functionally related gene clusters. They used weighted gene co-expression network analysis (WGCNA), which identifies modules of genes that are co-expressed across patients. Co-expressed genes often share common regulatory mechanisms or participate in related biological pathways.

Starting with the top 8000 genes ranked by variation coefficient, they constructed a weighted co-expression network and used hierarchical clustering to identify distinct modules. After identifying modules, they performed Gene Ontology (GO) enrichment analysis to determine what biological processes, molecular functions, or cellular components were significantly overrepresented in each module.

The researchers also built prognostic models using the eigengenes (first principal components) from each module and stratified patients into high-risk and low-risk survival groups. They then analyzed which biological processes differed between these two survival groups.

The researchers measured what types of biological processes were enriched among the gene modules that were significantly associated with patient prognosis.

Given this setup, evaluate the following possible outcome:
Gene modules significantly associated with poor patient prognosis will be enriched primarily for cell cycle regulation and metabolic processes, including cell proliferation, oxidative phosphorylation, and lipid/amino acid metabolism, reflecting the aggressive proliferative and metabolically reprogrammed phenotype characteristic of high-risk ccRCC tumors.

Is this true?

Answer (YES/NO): NO